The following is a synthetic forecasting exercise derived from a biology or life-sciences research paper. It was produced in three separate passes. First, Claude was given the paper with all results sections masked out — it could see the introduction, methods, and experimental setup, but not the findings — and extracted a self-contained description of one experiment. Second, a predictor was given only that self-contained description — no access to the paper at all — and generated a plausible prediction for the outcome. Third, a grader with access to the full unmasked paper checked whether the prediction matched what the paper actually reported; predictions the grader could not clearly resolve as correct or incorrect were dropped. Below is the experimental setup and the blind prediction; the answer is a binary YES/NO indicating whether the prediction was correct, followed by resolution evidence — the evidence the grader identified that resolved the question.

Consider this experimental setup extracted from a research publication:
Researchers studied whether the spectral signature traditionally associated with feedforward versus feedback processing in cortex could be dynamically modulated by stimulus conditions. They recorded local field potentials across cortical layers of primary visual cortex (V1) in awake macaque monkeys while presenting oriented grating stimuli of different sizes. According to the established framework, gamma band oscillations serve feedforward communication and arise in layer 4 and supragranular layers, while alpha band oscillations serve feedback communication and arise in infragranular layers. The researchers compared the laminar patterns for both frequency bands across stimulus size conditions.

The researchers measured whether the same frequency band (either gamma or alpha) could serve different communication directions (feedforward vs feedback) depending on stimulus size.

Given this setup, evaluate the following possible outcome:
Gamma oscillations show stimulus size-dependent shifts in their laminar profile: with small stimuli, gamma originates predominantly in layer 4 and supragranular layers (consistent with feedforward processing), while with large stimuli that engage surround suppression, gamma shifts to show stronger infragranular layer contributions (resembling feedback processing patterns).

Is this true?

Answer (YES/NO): YES